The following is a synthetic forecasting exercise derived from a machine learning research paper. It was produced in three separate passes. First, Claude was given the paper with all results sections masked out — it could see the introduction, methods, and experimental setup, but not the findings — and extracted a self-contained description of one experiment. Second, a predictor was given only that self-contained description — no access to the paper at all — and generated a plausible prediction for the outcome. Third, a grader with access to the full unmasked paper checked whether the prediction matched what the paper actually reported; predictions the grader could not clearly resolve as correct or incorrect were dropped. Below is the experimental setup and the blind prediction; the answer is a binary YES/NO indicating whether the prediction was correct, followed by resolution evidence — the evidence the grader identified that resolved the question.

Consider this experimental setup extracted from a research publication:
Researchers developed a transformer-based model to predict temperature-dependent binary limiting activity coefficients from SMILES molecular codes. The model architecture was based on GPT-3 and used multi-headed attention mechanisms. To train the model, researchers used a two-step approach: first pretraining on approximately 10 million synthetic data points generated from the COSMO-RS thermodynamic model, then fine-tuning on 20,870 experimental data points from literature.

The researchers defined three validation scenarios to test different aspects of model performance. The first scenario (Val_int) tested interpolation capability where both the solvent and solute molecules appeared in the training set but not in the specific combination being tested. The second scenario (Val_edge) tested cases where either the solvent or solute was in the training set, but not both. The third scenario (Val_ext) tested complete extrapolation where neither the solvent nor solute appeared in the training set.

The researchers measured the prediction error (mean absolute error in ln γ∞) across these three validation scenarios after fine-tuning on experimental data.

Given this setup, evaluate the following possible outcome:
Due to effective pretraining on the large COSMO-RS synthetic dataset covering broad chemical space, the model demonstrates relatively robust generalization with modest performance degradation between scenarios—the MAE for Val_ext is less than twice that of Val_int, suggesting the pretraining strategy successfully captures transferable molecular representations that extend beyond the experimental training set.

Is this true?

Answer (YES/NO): YES